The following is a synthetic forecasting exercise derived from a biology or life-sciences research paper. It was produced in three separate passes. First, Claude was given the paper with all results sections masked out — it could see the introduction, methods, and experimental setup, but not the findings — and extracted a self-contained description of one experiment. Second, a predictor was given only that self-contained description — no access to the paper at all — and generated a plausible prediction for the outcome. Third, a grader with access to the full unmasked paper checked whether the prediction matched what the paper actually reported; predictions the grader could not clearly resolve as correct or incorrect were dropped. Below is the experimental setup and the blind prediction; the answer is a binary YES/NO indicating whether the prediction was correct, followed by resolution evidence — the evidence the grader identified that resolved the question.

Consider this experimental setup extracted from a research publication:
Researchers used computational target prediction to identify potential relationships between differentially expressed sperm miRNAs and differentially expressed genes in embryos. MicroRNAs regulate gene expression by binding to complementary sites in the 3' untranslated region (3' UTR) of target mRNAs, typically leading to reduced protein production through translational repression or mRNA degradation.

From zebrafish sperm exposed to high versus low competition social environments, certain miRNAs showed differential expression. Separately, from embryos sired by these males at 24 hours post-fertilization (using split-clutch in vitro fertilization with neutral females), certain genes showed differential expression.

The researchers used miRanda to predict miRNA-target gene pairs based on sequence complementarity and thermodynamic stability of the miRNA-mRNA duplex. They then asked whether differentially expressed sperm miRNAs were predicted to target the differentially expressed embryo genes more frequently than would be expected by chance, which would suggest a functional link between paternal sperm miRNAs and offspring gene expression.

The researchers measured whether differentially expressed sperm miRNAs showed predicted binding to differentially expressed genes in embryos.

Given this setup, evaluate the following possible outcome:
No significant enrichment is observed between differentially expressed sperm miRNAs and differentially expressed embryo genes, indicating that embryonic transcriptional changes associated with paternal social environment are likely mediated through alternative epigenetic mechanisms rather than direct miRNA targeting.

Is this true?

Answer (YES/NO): NO